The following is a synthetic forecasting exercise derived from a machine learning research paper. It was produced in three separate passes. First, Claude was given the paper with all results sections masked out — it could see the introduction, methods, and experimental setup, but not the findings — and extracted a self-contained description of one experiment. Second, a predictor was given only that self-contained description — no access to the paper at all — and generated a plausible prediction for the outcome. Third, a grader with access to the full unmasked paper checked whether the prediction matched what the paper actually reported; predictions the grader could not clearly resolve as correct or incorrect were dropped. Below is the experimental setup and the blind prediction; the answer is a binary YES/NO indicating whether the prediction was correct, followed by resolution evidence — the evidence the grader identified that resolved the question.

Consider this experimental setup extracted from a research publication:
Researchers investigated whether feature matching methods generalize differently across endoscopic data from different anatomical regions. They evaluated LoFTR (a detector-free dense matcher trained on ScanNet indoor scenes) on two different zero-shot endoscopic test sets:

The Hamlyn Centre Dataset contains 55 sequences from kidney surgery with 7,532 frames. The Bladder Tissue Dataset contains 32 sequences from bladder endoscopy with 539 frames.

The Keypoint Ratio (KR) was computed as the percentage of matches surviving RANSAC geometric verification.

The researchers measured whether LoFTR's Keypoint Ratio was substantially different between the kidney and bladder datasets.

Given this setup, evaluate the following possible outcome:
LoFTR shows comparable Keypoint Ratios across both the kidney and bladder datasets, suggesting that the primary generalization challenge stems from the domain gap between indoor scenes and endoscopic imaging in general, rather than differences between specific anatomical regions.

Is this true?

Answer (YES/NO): YES